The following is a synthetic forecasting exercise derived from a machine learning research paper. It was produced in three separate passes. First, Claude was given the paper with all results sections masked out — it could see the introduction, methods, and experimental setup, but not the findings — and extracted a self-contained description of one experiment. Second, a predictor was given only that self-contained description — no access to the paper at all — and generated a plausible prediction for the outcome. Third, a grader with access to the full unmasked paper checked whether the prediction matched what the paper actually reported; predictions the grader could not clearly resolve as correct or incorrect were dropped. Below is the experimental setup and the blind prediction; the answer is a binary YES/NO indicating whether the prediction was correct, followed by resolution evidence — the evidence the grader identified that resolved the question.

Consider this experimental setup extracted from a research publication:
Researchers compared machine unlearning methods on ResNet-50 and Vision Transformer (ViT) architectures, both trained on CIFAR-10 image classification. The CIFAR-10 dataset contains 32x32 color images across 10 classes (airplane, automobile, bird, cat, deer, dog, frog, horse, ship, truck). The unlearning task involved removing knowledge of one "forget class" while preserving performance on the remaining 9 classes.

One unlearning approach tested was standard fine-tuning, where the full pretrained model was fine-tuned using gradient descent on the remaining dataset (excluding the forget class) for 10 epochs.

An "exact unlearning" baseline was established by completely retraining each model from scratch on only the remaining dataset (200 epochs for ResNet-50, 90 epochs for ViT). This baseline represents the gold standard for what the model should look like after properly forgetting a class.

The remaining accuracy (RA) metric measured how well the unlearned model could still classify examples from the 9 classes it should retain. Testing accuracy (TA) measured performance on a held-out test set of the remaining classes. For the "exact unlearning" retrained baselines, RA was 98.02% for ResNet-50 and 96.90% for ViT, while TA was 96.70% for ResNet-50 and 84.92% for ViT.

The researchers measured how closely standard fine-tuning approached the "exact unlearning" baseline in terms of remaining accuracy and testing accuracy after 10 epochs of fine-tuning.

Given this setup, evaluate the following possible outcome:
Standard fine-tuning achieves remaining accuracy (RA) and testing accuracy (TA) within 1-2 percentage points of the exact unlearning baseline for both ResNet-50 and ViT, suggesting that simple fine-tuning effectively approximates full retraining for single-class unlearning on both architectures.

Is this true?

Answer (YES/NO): NO